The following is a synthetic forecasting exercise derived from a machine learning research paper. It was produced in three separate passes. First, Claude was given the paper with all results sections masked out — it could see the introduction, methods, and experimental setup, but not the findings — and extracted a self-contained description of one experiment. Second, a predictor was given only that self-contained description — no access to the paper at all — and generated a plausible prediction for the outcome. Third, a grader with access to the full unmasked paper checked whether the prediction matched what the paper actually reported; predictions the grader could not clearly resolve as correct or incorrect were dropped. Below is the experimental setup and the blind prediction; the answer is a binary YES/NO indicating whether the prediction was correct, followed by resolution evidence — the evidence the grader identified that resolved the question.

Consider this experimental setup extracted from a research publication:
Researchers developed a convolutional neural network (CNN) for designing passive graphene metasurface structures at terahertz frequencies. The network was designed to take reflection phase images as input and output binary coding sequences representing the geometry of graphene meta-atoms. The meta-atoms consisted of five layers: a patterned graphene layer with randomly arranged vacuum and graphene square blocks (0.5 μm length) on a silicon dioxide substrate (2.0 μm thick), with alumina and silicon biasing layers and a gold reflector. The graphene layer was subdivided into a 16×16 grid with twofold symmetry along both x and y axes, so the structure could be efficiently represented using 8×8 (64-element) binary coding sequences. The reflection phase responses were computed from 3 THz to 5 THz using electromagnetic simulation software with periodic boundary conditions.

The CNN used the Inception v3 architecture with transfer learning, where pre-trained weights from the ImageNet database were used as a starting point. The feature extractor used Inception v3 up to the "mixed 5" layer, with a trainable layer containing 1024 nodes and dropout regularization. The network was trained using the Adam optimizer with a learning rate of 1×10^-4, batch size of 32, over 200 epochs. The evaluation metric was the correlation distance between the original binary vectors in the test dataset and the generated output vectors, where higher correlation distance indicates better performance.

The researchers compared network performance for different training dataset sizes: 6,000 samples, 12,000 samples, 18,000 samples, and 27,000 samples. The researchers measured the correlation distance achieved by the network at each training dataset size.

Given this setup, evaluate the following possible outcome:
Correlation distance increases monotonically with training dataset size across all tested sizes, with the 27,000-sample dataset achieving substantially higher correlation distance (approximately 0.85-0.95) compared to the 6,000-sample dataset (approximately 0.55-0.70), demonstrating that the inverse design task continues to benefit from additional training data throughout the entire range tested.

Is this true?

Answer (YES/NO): NO